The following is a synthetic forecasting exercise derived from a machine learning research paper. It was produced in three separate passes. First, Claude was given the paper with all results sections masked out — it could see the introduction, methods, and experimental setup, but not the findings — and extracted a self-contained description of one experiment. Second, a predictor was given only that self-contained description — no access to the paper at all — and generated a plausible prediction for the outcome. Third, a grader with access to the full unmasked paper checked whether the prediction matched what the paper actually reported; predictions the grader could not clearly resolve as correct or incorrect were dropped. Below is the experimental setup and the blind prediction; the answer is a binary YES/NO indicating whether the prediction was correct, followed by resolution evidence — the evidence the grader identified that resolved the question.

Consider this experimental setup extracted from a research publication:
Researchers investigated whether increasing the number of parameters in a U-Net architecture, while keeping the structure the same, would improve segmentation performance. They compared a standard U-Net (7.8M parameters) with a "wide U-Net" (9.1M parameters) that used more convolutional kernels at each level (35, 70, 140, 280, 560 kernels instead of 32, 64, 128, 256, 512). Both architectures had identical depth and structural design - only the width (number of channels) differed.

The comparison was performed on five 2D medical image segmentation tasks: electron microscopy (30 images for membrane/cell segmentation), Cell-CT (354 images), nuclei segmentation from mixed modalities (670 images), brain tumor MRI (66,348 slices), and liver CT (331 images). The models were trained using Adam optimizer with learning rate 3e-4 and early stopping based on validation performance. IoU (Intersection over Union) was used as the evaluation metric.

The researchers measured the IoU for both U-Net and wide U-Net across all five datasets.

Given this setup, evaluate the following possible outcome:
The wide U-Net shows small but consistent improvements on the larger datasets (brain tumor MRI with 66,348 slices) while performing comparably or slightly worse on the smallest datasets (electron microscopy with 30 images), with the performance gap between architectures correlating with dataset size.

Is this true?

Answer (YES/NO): NO